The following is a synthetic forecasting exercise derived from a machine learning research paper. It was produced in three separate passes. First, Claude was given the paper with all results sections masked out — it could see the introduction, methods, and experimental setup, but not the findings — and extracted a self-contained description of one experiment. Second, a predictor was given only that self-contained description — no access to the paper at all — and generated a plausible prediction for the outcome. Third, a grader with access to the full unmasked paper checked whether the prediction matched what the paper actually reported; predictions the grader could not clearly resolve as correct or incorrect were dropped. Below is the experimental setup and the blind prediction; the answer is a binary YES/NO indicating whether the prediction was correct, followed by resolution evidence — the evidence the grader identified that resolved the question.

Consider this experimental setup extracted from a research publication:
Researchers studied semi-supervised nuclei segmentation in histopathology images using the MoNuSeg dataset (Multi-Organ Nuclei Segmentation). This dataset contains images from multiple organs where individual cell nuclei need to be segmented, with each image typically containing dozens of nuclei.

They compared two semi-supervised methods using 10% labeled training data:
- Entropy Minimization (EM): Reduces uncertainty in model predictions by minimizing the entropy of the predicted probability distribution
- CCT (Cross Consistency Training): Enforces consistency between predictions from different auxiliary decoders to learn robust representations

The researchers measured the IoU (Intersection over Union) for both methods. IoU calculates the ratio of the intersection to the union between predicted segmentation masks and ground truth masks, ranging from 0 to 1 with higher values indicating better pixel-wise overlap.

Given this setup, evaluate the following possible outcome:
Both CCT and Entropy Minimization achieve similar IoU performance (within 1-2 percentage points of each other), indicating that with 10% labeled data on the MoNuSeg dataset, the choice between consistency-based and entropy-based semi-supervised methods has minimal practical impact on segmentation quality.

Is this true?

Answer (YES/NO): YES